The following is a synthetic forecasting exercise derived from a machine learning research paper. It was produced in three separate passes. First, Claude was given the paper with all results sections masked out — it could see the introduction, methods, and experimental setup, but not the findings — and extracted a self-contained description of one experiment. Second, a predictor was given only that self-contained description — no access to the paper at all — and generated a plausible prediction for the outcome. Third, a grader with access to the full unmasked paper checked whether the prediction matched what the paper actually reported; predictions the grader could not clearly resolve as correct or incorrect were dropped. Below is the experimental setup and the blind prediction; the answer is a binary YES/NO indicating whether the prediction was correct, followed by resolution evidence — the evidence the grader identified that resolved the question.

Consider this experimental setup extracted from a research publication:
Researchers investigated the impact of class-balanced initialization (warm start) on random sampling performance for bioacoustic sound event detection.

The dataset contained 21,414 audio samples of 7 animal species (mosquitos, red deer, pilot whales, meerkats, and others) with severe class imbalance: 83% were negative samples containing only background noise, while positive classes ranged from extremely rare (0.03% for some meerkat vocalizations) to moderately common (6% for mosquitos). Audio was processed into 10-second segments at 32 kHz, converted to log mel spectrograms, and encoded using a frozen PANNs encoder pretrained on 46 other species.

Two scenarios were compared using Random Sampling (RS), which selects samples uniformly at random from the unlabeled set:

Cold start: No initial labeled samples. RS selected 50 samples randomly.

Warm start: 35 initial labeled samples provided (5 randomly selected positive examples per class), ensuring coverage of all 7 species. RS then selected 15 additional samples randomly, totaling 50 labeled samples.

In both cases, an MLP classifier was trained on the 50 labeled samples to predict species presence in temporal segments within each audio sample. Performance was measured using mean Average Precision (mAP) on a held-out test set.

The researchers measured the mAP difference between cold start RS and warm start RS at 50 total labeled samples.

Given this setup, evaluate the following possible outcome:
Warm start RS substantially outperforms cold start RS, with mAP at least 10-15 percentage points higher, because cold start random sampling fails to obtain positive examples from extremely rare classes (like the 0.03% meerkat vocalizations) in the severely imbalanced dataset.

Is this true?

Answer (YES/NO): YES